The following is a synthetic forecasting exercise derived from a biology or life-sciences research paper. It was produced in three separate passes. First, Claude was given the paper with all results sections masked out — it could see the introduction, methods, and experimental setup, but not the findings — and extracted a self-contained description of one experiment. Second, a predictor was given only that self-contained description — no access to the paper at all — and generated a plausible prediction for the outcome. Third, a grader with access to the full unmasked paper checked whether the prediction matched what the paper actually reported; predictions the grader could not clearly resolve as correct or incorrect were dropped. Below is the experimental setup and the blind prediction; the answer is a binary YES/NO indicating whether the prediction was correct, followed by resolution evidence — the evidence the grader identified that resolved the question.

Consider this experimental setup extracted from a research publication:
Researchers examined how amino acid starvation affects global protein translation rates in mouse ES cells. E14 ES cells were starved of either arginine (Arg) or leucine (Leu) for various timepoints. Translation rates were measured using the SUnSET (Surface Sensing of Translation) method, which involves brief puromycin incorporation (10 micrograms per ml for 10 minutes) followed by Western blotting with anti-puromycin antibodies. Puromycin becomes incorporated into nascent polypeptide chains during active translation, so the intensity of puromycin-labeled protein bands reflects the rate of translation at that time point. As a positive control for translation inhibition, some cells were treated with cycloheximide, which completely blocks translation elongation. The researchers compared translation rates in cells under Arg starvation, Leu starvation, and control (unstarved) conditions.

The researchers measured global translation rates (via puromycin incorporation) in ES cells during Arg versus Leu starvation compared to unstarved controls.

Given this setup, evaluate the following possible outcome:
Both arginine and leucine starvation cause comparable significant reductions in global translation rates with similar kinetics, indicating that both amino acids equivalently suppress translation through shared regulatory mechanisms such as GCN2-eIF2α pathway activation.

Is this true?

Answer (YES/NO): YES